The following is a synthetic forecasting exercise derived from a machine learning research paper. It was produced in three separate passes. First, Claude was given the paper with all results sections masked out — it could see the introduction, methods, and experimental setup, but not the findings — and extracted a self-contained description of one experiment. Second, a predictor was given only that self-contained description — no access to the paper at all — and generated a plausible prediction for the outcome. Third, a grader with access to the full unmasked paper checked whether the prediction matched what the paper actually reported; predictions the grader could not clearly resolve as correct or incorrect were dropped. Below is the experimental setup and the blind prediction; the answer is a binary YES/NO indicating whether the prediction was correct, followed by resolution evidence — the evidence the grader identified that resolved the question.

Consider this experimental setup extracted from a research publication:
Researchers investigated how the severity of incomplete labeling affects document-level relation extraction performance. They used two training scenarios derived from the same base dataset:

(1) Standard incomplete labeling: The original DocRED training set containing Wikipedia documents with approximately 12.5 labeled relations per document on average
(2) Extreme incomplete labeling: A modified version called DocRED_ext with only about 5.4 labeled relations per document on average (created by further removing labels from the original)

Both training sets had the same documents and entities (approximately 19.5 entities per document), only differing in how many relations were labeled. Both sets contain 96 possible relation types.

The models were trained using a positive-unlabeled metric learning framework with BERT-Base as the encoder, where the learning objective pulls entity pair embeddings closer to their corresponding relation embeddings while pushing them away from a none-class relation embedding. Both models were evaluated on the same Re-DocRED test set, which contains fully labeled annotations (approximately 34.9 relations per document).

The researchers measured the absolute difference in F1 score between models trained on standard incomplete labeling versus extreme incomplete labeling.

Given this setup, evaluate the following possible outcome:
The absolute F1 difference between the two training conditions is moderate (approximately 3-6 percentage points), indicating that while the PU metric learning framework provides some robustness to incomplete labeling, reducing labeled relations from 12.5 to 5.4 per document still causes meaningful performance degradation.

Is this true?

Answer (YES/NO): YES